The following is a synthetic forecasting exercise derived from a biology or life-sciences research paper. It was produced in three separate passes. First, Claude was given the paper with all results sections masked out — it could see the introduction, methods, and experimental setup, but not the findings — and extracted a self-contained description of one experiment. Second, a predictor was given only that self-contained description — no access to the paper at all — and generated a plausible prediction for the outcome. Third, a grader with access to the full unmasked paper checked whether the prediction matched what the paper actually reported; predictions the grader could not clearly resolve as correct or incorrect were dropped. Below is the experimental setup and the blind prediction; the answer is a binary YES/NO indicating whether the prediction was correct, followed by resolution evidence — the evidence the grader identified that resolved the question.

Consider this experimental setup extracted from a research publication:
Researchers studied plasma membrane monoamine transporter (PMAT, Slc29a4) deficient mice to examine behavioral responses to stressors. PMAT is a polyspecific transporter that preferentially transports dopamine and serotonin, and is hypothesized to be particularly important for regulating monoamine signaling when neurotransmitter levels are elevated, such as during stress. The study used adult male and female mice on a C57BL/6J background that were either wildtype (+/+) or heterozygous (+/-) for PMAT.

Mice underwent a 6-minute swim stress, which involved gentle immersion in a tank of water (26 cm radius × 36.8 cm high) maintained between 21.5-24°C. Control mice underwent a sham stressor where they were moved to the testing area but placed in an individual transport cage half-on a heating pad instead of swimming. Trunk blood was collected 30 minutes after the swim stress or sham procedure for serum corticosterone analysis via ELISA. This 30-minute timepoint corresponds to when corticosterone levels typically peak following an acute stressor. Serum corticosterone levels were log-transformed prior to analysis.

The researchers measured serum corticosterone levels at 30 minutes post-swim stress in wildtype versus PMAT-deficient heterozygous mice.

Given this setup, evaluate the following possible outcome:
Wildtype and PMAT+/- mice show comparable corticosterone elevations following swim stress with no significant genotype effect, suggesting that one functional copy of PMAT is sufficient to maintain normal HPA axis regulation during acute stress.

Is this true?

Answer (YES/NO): YES